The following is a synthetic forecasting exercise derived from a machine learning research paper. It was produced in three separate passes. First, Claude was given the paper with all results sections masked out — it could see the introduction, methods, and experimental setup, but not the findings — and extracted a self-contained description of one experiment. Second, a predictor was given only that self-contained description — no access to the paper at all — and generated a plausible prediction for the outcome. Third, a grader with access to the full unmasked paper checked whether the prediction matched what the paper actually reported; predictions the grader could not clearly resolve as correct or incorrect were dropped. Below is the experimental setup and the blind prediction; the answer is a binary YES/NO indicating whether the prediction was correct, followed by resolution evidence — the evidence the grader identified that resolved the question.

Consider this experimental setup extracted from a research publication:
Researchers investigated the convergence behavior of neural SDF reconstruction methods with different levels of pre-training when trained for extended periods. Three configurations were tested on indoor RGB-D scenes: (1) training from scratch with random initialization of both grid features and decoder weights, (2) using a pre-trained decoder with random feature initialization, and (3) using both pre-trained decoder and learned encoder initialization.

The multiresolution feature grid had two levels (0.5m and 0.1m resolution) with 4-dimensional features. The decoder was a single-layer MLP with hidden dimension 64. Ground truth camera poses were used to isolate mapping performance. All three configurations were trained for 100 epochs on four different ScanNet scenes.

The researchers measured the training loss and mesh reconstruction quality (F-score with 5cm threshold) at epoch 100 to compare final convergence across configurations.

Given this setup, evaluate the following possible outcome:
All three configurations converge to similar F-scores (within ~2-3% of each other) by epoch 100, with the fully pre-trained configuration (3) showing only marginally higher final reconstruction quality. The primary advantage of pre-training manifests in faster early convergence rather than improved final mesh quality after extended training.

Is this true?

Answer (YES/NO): NO